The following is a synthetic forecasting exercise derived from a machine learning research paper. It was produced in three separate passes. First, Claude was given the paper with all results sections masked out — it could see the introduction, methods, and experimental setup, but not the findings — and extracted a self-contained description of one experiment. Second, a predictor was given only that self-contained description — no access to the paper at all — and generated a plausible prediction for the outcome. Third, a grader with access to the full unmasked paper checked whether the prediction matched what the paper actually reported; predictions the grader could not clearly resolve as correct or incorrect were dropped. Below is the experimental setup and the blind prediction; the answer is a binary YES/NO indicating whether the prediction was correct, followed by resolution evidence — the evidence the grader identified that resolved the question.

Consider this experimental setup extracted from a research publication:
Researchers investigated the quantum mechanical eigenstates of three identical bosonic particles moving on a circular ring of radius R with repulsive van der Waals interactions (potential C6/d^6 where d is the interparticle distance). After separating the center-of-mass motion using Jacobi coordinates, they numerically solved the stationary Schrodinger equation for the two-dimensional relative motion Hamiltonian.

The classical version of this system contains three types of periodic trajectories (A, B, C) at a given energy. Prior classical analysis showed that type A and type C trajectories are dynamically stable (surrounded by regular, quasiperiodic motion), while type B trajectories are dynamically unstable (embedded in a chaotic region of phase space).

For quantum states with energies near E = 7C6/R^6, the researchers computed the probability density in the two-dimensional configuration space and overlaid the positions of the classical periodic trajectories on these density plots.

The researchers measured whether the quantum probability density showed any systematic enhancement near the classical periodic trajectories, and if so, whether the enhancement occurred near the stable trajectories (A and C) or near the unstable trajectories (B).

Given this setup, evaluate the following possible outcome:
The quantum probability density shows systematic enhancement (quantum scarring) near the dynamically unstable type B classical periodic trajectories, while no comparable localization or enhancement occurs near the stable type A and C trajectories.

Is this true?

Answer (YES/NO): YES